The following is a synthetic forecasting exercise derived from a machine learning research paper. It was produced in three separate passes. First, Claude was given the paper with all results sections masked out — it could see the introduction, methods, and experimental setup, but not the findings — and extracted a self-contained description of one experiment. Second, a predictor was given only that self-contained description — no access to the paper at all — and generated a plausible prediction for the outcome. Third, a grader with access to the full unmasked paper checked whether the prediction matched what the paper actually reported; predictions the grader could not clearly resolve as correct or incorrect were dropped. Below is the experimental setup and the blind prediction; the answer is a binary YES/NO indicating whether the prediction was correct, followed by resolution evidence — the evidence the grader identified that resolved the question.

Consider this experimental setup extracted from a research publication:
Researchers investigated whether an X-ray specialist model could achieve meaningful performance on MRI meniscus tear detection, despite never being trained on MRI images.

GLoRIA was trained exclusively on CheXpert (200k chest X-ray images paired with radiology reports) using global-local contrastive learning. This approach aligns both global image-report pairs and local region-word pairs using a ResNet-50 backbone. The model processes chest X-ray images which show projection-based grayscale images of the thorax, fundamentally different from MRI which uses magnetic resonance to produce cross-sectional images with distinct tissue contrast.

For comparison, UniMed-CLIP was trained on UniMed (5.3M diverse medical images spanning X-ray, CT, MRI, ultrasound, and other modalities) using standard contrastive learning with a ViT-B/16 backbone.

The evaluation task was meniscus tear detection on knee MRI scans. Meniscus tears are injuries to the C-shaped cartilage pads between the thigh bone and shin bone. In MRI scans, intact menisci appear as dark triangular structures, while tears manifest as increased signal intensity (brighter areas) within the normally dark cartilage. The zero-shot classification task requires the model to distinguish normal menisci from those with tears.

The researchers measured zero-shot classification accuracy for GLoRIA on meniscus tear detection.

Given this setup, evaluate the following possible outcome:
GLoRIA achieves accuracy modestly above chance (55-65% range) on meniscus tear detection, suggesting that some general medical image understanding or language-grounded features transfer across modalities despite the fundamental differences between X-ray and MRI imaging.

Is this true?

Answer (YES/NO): NO